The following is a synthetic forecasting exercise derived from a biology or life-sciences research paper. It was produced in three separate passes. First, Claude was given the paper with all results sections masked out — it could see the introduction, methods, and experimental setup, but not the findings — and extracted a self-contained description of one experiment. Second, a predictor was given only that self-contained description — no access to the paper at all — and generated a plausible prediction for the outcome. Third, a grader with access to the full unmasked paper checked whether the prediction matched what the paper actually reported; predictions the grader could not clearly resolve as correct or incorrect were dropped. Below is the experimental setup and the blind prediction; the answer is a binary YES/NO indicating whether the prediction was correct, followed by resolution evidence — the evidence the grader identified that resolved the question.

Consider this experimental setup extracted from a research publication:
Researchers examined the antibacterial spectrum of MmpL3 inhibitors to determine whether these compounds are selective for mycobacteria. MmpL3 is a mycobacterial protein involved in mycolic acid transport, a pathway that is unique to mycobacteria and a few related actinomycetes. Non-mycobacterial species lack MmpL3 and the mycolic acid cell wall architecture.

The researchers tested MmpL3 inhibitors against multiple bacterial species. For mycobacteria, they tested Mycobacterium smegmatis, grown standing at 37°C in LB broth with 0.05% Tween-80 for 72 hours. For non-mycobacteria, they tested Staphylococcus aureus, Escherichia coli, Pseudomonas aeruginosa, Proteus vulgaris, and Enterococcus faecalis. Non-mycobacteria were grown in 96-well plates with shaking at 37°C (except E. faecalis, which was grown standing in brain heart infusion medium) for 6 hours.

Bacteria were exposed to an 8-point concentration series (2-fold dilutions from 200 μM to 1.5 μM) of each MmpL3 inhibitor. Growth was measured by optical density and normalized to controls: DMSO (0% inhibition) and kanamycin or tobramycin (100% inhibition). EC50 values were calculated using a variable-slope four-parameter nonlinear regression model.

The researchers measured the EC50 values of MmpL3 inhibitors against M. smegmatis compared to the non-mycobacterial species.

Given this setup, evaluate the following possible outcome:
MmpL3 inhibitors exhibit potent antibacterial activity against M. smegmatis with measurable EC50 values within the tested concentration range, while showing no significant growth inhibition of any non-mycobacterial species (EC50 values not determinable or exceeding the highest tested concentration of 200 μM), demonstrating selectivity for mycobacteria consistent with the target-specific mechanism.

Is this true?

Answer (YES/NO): NO